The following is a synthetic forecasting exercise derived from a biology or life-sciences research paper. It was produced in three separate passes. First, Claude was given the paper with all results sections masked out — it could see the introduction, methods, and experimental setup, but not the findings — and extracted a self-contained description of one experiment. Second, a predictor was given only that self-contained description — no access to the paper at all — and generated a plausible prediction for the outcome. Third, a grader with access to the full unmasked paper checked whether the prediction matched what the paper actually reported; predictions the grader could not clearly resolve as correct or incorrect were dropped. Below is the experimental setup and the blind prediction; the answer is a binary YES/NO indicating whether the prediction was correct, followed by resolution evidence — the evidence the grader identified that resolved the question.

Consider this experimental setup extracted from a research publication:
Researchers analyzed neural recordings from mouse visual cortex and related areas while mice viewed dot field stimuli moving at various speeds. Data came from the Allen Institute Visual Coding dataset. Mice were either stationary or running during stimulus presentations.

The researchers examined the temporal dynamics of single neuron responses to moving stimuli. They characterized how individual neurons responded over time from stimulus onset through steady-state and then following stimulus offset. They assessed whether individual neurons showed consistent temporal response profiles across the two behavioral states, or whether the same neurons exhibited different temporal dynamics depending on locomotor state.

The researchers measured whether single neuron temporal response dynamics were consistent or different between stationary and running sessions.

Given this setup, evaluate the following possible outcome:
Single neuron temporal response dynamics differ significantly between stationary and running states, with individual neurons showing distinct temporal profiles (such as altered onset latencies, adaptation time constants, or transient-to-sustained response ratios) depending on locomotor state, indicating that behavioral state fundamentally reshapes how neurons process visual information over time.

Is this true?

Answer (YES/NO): YES